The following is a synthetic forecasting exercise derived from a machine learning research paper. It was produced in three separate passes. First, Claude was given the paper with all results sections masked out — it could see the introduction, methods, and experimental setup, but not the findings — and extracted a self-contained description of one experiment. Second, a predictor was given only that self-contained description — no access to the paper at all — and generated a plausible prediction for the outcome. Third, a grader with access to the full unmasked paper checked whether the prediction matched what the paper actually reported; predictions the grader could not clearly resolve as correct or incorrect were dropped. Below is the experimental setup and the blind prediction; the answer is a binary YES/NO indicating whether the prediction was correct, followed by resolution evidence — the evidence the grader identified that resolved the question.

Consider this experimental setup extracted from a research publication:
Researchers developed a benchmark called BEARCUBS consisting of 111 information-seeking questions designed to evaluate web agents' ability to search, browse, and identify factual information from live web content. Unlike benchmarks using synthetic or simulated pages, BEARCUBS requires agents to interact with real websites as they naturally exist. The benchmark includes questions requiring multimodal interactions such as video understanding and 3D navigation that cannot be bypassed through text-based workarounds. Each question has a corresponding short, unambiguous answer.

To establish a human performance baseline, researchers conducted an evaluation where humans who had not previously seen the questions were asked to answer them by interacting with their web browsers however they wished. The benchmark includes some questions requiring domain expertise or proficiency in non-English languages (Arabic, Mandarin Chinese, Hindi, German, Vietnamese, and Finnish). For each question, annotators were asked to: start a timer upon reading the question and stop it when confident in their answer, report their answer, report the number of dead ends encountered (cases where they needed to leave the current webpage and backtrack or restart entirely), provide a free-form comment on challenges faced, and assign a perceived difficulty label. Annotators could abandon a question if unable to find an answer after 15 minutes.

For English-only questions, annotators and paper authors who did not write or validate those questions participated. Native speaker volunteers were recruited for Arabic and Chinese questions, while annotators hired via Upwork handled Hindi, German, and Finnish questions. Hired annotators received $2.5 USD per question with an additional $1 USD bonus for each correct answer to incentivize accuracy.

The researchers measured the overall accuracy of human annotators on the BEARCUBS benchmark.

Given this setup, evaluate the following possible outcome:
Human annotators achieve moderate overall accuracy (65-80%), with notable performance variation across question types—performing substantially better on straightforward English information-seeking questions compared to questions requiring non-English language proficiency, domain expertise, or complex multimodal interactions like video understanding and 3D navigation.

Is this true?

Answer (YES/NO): NO